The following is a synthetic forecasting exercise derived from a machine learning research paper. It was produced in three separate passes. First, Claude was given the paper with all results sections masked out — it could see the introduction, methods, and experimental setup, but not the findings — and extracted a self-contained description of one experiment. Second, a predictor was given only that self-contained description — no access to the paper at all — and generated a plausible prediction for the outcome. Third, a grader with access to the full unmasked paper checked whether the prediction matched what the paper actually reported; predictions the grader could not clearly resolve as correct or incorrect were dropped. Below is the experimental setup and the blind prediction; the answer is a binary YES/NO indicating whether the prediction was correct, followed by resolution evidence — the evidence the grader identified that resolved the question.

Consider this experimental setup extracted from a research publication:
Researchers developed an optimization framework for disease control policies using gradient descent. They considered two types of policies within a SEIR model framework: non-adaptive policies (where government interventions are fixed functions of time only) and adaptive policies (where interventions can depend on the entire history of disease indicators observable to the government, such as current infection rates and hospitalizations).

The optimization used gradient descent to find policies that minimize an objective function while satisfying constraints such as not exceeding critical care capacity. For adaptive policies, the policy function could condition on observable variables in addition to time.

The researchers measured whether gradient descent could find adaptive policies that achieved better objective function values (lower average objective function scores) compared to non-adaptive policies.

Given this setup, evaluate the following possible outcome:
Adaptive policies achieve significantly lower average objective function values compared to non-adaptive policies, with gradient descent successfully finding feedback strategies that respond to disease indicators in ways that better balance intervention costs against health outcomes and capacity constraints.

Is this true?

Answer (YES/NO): NO